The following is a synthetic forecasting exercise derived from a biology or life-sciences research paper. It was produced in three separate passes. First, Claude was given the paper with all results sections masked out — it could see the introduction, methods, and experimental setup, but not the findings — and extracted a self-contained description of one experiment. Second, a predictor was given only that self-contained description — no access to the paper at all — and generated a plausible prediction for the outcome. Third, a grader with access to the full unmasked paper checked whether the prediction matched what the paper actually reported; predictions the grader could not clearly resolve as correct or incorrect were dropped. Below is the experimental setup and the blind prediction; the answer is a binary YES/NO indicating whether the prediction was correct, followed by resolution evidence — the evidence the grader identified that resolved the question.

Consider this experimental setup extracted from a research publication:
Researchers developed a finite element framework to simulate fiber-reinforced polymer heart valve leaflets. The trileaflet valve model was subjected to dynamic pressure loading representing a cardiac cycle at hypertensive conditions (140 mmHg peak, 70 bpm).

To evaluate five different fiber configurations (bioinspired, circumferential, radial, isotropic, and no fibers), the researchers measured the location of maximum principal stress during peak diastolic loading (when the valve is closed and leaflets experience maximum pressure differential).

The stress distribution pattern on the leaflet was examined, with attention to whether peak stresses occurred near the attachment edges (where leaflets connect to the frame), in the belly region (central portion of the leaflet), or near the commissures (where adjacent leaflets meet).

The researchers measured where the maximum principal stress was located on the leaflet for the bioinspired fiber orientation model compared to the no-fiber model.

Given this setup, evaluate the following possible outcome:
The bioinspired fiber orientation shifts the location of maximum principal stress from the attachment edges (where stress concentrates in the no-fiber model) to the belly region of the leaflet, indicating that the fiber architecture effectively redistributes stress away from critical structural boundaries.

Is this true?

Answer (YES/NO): NO